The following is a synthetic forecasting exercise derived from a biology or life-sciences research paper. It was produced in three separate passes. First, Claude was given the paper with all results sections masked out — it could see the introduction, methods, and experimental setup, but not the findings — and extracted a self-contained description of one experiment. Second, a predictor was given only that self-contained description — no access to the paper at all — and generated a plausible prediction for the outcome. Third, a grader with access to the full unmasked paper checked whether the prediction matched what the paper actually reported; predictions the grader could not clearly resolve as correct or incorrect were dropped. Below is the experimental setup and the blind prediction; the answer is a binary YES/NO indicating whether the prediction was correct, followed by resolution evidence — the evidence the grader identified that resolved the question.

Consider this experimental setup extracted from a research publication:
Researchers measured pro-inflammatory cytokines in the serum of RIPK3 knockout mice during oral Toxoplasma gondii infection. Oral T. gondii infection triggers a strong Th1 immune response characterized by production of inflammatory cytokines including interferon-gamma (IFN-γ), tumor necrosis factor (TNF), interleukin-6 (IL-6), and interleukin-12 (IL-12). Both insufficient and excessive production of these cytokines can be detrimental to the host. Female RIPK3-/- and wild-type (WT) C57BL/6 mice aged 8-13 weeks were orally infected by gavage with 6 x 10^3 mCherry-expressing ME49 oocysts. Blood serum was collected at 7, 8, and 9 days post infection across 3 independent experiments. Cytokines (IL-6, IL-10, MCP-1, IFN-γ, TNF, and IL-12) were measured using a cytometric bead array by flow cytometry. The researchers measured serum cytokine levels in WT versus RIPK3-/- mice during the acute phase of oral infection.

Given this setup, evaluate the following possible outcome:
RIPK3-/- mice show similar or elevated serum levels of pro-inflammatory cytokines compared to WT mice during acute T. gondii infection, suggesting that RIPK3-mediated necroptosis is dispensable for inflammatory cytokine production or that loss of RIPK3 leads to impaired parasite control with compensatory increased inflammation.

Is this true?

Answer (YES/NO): YES